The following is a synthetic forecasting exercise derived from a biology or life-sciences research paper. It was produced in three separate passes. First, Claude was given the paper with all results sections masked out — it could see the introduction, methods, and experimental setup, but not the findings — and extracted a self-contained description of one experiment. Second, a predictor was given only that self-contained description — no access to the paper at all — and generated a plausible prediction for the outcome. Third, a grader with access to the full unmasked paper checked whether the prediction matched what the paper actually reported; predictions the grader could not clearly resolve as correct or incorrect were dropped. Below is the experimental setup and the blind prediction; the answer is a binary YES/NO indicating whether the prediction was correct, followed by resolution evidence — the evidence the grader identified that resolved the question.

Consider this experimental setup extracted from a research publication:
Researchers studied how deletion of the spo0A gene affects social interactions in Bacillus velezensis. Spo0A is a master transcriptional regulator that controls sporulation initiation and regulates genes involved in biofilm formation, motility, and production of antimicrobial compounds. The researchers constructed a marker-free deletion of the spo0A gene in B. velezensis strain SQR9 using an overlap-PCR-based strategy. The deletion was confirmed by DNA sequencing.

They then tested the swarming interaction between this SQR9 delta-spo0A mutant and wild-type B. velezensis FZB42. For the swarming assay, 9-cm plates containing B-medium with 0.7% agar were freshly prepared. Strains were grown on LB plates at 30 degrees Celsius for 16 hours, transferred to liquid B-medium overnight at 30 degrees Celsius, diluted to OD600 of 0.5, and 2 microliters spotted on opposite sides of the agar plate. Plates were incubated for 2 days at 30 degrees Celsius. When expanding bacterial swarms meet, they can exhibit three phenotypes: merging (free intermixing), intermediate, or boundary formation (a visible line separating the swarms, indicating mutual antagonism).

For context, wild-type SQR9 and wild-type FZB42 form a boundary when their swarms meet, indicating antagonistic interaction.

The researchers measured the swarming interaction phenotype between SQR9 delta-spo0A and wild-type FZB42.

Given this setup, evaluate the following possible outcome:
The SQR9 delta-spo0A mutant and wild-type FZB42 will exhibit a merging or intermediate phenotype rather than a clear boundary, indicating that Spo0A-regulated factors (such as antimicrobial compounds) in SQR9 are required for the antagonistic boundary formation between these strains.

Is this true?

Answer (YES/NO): YES